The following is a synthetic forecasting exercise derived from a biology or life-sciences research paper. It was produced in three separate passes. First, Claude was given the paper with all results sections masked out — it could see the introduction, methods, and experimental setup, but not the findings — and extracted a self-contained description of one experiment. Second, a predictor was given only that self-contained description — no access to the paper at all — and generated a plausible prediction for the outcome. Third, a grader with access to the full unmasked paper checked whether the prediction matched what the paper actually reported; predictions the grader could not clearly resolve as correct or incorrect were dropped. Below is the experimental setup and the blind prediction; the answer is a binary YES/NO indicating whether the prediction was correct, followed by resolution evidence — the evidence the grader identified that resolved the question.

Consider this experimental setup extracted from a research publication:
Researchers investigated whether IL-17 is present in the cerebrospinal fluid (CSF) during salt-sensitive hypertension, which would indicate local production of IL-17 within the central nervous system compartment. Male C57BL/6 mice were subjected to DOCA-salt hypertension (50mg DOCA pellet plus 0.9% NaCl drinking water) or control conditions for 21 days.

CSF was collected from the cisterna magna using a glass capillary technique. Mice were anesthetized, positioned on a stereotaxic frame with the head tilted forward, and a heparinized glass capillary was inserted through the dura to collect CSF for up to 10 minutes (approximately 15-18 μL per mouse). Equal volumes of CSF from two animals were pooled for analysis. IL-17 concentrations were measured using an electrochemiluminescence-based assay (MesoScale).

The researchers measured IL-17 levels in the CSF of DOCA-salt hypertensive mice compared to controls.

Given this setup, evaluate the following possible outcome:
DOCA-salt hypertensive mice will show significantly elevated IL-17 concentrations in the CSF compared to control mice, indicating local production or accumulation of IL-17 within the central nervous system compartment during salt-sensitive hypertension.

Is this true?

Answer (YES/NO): YES